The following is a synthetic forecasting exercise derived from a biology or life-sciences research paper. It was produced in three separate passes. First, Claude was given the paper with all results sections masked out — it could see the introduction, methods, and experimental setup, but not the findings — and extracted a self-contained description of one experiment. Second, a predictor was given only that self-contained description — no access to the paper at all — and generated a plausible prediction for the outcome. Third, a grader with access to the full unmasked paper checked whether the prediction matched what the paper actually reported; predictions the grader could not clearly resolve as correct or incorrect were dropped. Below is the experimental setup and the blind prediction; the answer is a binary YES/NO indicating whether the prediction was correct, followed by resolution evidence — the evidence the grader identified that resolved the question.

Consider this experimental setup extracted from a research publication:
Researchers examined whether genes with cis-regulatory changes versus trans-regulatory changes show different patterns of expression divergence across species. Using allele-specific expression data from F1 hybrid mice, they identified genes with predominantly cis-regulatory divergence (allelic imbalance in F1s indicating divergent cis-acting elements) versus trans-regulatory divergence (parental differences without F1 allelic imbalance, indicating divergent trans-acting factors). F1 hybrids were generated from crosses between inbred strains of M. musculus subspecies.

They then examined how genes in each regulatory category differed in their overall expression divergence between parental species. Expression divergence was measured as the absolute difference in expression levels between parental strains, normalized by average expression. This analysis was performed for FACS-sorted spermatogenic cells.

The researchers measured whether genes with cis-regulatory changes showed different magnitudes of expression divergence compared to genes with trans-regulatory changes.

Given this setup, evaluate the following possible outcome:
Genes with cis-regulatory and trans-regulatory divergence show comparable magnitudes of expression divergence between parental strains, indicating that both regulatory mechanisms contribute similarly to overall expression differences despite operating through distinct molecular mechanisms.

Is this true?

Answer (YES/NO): NO